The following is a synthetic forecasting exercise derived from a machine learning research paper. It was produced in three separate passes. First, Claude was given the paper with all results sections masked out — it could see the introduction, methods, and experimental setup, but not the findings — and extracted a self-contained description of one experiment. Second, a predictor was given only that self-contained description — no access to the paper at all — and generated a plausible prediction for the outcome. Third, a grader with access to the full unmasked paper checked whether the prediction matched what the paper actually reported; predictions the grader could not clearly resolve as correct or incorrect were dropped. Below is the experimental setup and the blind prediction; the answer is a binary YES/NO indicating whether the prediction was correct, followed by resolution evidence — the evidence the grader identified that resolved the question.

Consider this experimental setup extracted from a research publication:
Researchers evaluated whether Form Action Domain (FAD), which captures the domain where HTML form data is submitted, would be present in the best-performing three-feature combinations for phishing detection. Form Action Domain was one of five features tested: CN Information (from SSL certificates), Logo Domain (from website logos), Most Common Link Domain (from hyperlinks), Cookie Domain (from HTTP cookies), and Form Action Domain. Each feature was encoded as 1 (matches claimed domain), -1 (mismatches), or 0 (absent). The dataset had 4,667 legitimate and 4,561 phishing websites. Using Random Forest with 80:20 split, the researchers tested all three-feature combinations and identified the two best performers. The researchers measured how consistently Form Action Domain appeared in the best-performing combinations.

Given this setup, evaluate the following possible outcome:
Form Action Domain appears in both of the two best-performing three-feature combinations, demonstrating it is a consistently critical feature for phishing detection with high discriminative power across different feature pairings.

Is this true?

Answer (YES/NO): NO